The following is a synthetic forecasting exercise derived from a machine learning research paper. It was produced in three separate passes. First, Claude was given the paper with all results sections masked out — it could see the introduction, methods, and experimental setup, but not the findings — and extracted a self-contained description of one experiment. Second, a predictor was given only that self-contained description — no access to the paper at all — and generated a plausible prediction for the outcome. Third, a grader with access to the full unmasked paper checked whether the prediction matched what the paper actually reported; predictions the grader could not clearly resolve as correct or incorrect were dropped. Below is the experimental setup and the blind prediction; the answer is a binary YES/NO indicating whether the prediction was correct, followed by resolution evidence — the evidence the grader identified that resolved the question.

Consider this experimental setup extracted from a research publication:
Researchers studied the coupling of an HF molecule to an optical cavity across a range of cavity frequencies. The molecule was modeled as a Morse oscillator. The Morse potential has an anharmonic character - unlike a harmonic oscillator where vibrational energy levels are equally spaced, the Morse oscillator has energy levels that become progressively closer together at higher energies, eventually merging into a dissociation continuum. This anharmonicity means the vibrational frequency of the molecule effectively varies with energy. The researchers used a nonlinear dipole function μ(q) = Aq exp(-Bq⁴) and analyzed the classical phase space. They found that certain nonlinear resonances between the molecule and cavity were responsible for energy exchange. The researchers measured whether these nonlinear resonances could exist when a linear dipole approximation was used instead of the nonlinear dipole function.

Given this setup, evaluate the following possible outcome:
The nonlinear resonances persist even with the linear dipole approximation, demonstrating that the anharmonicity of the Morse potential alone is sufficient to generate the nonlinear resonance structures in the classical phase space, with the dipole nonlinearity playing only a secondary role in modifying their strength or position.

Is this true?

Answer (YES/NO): NO